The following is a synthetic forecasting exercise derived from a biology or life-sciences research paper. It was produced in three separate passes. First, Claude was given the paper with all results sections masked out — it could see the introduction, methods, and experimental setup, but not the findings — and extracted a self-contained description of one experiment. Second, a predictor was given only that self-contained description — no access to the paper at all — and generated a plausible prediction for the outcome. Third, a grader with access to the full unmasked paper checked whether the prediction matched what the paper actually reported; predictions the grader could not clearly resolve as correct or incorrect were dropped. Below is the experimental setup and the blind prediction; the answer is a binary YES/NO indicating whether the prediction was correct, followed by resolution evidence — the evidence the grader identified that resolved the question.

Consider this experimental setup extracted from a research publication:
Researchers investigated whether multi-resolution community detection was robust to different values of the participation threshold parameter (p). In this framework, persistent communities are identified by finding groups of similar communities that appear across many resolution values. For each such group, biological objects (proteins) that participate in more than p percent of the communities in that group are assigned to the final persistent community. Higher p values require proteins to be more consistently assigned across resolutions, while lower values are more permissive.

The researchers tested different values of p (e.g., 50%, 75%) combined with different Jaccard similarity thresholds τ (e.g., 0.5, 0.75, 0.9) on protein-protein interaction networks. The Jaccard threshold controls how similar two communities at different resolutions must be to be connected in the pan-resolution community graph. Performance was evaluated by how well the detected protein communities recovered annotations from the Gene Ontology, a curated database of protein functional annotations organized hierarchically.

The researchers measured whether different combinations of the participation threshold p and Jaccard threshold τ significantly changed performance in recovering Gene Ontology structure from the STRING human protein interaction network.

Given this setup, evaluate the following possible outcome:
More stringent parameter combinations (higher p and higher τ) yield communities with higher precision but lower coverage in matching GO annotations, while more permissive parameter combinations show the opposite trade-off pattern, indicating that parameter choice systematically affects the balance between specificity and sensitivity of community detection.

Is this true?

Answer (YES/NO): NO